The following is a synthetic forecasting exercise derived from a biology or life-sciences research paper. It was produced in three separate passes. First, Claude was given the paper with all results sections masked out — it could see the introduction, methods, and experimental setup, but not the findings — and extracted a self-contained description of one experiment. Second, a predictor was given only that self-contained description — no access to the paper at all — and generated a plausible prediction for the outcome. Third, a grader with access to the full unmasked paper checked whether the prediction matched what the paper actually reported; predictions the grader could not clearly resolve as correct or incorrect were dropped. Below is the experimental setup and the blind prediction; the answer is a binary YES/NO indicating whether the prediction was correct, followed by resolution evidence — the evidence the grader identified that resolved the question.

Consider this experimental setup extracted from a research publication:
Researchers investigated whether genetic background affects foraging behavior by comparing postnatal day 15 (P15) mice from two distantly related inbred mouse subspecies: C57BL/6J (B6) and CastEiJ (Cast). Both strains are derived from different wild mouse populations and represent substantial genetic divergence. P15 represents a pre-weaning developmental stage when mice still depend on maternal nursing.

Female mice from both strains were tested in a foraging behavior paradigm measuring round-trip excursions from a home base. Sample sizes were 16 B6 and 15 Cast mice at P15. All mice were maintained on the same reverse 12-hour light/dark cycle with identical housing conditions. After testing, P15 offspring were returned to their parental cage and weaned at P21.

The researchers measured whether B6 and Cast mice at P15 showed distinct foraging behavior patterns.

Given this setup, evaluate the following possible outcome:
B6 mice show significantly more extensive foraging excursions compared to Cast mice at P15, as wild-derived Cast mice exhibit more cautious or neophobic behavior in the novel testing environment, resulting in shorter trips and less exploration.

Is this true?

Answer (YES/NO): NO